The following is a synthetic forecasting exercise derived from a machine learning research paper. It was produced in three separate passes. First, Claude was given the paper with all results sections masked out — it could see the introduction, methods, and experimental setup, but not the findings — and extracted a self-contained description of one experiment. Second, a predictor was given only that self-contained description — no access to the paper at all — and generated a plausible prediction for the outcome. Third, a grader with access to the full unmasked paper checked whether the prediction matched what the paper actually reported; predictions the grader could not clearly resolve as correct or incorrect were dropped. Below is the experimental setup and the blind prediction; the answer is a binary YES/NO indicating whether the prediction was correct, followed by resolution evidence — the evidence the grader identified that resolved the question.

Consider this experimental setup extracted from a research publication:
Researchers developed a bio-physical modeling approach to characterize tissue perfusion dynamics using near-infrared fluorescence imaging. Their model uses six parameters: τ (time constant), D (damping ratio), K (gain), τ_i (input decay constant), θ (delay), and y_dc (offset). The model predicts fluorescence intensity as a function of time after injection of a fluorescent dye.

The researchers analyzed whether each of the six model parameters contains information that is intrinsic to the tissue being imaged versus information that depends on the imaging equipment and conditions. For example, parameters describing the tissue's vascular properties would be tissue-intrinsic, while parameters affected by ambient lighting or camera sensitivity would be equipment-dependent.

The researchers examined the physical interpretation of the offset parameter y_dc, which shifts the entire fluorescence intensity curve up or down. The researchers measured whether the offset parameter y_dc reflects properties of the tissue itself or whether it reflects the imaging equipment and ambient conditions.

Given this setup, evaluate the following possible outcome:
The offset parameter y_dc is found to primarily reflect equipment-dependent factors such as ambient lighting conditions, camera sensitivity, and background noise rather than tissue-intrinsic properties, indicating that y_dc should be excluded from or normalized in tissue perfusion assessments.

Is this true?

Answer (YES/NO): YES